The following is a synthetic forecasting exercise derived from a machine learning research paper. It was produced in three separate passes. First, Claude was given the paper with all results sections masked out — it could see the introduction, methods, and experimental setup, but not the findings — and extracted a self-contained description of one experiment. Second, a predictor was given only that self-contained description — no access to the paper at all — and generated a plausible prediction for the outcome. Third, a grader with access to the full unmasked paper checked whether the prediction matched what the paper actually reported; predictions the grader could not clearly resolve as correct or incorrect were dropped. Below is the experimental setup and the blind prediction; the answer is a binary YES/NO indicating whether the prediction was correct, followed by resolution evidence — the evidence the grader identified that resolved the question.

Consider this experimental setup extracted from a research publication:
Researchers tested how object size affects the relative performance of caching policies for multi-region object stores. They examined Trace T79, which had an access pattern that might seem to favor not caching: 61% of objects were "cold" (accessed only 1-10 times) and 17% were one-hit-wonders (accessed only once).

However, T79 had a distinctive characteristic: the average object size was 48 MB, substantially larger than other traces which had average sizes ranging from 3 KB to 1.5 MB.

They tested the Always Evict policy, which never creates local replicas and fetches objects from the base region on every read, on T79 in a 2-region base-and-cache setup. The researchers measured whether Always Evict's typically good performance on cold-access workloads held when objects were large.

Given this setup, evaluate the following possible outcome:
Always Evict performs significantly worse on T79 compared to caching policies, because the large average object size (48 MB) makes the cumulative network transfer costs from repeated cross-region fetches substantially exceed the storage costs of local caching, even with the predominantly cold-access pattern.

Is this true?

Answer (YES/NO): YES